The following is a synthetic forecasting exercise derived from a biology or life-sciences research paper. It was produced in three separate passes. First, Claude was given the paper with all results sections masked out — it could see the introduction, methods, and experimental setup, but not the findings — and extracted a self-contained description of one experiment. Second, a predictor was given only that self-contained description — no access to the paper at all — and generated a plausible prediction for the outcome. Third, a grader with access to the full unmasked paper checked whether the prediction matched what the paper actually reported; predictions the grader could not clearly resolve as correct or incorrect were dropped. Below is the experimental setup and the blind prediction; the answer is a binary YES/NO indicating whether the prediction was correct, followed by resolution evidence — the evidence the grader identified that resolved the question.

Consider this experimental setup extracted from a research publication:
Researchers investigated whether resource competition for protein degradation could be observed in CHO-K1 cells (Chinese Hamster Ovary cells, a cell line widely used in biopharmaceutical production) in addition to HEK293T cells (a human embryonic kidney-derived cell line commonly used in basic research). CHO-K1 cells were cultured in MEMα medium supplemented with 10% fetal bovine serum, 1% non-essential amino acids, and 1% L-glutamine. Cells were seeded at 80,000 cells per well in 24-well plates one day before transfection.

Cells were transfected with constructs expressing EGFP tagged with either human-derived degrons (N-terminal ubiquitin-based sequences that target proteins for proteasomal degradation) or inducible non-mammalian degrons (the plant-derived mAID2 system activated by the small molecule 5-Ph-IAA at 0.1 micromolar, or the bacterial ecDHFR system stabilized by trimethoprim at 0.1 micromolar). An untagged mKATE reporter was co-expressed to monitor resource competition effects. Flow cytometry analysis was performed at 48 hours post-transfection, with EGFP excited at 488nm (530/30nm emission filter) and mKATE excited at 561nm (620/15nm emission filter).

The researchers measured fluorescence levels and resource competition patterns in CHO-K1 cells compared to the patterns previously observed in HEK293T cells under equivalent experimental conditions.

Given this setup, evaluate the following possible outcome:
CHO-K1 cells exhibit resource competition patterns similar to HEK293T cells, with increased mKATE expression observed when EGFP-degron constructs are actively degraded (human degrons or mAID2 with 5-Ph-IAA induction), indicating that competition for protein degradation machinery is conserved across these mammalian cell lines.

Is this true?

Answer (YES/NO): NO